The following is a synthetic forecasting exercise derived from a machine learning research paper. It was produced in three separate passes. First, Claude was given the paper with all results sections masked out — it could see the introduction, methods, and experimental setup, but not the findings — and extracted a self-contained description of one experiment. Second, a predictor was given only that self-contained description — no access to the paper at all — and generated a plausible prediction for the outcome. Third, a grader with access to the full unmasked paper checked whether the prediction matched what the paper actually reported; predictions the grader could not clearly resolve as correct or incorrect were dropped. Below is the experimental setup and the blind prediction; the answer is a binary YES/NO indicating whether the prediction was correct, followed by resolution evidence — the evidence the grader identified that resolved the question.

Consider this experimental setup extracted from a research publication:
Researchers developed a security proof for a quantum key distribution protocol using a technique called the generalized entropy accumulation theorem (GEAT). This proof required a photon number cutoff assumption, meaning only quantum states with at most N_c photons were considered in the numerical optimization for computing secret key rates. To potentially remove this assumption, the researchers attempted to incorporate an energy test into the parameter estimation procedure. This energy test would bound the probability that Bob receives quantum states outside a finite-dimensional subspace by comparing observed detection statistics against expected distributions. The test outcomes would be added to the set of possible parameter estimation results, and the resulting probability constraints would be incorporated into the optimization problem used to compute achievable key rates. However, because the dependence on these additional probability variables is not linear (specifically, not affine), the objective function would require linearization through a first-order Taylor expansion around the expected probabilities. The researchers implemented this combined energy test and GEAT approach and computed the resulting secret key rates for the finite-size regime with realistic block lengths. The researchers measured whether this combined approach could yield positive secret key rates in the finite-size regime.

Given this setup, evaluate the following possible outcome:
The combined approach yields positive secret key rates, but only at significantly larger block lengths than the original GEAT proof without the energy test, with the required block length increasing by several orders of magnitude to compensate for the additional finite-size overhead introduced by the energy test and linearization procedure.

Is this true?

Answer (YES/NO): NO